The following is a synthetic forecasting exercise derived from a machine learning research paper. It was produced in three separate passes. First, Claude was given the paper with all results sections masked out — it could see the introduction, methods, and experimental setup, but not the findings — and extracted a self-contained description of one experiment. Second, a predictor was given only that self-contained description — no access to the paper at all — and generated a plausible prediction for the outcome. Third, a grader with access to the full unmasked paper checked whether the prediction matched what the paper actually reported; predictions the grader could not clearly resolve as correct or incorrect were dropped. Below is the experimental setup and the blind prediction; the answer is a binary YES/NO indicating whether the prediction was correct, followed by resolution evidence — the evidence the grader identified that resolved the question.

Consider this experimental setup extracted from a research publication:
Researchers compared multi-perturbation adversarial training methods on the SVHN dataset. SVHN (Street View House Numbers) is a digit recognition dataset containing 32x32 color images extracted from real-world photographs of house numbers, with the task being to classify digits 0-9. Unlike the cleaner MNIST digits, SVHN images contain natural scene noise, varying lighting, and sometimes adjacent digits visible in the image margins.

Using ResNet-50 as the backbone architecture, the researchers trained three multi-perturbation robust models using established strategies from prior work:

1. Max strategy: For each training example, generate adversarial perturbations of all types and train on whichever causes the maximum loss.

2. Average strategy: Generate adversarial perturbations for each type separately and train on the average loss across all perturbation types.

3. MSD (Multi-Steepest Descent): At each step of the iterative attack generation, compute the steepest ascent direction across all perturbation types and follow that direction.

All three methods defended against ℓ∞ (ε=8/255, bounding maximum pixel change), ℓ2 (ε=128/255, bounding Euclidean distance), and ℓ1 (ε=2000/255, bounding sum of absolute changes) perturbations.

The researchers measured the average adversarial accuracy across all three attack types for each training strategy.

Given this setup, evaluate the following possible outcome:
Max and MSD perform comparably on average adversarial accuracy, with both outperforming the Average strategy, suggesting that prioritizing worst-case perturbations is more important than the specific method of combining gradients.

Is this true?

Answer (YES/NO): NO